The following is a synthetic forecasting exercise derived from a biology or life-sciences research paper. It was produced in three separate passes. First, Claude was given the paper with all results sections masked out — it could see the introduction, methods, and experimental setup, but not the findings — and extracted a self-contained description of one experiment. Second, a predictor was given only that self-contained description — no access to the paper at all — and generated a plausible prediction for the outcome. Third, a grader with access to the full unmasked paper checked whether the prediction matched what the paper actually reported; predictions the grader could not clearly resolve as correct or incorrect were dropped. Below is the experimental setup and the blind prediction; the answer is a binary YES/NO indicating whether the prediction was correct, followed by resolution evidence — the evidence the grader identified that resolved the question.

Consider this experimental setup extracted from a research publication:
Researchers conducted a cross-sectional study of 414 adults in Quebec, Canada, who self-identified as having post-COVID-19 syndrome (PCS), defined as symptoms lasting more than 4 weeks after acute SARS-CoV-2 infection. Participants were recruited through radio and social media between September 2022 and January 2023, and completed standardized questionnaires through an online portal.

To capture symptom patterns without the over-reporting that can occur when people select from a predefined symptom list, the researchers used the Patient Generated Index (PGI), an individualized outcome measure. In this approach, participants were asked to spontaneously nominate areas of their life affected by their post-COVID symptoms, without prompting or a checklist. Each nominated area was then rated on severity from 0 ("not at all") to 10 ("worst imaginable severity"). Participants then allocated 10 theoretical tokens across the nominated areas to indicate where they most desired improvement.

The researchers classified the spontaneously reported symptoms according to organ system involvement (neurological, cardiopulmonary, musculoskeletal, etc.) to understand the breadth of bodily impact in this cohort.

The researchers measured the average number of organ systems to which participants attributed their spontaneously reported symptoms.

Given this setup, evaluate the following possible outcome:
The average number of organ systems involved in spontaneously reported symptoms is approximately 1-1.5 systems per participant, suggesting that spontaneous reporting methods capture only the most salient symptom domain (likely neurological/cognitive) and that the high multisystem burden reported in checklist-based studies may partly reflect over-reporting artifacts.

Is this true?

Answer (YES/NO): NO